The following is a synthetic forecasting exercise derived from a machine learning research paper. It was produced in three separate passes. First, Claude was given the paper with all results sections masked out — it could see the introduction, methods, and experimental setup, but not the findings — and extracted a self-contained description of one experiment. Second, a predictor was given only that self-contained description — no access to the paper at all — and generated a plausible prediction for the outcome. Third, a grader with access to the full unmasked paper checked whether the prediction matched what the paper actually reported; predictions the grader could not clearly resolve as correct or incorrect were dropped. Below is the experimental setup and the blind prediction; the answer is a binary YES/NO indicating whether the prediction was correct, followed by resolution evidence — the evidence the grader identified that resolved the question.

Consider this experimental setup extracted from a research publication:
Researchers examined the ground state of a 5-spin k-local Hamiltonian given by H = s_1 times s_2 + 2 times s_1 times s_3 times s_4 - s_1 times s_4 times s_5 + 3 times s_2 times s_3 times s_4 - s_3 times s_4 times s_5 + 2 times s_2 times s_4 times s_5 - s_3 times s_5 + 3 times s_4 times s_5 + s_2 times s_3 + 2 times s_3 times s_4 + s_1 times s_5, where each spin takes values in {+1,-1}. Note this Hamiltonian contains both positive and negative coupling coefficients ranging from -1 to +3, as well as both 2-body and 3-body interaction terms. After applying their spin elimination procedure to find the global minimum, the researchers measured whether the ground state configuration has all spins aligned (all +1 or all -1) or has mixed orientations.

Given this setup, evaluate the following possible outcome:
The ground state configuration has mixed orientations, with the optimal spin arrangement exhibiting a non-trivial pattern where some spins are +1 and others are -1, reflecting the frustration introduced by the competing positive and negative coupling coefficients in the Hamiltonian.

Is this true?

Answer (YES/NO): YES